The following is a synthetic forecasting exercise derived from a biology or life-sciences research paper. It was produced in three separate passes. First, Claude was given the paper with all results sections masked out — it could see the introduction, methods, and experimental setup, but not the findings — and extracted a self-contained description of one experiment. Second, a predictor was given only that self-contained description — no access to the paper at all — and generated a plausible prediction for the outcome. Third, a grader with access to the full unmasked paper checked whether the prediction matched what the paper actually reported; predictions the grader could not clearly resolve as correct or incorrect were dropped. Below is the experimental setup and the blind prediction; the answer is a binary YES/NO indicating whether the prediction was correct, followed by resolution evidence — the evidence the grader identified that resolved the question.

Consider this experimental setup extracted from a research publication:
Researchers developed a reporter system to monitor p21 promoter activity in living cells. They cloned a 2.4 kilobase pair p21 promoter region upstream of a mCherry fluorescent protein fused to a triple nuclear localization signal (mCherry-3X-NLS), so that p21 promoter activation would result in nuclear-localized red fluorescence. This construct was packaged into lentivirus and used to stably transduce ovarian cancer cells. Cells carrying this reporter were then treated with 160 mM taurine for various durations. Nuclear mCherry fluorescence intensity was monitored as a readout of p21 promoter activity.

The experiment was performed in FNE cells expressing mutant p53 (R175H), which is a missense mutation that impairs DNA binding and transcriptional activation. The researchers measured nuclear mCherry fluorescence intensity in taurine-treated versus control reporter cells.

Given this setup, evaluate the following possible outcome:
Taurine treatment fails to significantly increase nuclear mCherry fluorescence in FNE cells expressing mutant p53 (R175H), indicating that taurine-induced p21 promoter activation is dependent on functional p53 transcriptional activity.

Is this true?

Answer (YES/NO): NO